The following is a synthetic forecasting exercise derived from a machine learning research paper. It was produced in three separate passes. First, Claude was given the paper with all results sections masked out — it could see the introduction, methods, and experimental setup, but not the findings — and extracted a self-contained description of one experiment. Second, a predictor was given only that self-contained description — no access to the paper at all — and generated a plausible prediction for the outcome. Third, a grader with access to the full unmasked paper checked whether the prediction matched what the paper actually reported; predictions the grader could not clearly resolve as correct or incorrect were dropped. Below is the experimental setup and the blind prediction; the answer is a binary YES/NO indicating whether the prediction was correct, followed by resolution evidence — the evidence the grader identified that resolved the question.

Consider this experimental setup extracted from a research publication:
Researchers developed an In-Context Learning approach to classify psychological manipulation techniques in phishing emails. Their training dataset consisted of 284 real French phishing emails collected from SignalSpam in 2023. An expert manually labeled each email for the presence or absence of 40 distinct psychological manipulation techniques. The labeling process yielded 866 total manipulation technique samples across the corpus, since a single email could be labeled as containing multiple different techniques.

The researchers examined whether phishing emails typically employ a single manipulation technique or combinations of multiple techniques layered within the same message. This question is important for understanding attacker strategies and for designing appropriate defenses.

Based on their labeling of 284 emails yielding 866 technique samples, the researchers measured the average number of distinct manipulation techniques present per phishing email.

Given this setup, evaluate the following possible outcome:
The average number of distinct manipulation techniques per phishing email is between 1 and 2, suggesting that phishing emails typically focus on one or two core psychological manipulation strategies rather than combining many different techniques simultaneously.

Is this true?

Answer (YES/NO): NO